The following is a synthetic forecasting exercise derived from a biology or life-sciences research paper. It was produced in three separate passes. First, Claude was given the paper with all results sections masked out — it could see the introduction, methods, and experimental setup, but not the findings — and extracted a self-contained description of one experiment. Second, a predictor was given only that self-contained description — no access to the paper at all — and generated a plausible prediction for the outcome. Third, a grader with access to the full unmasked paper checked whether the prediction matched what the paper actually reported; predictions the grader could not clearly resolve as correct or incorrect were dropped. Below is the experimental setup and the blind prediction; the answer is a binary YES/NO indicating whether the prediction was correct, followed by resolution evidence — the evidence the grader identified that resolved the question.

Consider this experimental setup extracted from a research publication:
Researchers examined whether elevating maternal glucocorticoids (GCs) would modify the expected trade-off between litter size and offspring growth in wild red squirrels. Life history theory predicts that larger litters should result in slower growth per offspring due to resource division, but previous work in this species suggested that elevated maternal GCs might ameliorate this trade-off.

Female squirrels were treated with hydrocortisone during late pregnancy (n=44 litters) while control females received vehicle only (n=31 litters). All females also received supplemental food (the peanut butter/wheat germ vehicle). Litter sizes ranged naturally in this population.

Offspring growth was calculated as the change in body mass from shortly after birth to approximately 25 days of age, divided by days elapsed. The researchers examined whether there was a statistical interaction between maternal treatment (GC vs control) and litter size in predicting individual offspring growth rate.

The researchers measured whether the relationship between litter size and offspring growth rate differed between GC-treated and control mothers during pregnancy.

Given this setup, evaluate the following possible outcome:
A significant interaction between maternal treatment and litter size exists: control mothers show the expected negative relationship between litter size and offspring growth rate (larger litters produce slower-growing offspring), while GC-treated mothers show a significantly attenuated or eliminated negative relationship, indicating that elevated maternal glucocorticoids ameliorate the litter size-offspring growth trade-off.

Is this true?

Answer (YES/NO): NO